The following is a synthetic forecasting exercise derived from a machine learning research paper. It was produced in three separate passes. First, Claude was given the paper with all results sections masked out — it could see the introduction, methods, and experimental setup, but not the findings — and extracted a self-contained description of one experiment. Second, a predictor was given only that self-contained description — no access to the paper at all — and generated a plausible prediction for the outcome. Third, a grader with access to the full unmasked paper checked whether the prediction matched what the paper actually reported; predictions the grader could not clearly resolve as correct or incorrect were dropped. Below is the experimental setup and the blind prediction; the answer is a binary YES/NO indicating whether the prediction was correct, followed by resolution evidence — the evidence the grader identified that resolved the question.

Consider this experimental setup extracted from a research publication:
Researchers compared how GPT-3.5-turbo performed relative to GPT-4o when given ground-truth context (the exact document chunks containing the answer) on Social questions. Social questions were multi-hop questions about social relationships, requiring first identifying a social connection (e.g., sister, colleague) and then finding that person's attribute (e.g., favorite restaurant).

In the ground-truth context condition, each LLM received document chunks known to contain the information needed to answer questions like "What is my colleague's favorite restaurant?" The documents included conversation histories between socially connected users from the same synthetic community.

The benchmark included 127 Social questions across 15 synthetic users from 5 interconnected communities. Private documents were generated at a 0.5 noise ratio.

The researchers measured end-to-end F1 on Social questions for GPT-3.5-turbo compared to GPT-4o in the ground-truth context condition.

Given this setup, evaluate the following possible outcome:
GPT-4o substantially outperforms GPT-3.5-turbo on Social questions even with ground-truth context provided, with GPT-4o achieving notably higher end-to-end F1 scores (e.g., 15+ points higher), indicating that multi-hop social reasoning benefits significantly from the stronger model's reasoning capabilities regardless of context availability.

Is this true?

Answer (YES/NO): NO